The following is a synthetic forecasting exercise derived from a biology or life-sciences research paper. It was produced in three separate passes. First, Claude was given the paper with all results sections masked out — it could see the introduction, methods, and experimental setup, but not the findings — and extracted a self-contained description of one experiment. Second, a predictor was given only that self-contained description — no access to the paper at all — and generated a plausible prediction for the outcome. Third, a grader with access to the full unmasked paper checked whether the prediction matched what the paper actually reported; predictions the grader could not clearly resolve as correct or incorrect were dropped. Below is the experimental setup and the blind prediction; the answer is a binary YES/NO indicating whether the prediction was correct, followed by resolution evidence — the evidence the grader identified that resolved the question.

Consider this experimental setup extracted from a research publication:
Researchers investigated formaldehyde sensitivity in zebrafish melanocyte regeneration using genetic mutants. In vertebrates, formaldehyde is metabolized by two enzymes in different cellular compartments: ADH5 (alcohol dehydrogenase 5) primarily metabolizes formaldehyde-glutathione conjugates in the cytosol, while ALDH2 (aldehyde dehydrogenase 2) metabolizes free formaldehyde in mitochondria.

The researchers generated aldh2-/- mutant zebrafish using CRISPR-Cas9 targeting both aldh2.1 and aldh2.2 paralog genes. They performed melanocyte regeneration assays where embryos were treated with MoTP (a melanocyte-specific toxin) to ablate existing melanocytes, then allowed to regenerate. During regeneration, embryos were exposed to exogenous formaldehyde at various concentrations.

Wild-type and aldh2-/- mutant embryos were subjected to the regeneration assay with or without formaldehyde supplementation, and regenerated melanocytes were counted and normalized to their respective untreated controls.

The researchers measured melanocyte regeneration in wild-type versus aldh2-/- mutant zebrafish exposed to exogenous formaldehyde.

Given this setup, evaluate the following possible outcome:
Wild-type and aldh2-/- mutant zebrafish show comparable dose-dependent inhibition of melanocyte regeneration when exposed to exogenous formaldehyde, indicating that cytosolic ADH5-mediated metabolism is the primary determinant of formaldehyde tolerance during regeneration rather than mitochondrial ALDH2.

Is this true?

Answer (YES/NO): NO